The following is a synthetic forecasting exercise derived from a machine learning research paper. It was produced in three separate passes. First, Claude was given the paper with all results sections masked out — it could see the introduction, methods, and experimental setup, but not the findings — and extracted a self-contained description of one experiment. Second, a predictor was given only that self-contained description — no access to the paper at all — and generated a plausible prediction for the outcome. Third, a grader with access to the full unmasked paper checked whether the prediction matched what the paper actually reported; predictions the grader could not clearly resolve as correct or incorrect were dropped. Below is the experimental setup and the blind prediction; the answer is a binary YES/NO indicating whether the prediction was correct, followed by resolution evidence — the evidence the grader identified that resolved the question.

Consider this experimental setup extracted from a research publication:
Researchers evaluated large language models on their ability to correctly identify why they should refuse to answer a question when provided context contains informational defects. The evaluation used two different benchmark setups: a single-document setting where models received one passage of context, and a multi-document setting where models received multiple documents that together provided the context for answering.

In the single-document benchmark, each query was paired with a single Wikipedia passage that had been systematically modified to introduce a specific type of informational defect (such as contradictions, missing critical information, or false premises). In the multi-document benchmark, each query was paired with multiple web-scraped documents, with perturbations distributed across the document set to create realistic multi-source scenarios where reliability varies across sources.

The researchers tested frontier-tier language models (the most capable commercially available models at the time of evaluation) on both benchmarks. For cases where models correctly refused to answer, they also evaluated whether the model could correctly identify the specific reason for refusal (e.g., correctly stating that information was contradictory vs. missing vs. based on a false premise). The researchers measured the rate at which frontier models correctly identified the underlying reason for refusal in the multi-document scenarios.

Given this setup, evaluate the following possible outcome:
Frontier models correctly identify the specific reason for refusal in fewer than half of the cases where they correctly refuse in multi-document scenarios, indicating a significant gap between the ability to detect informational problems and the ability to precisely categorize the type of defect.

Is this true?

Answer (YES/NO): YES